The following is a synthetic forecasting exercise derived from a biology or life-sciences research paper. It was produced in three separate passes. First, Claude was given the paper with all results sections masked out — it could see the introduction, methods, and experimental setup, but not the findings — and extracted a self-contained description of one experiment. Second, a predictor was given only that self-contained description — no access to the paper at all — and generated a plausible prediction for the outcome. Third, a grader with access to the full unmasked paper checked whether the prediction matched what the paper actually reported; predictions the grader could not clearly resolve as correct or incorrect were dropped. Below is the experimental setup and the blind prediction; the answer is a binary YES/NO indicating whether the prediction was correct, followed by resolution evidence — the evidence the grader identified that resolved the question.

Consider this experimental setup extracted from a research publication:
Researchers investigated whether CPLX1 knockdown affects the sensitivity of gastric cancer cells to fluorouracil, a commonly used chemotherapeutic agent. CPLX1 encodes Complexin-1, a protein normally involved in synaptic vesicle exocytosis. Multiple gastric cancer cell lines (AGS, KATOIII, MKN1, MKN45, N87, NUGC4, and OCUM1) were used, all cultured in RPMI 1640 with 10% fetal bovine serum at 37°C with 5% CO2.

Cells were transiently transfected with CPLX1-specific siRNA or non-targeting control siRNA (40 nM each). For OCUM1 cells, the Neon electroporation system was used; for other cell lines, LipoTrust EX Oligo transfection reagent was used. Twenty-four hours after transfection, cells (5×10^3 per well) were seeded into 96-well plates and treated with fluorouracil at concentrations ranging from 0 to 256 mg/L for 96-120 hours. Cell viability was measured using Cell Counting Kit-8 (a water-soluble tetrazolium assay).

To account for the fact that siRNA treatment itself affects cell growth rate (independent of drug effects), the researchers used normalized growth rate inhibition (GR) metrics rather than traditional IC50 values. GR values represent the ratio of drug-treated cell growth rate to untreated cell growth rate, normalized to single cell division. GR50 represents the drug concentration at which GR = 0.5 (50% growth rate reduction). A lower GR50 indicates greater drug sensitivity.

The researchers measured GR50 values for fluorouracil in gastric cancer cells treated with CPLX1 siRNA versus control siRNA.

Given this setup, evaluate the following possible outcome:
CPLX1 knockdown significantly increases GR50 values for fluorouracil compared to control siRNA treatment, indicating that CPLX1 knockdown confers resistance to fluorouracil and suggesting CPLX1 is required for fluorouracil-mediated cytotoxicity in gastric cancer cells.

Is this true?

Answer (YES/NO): NO